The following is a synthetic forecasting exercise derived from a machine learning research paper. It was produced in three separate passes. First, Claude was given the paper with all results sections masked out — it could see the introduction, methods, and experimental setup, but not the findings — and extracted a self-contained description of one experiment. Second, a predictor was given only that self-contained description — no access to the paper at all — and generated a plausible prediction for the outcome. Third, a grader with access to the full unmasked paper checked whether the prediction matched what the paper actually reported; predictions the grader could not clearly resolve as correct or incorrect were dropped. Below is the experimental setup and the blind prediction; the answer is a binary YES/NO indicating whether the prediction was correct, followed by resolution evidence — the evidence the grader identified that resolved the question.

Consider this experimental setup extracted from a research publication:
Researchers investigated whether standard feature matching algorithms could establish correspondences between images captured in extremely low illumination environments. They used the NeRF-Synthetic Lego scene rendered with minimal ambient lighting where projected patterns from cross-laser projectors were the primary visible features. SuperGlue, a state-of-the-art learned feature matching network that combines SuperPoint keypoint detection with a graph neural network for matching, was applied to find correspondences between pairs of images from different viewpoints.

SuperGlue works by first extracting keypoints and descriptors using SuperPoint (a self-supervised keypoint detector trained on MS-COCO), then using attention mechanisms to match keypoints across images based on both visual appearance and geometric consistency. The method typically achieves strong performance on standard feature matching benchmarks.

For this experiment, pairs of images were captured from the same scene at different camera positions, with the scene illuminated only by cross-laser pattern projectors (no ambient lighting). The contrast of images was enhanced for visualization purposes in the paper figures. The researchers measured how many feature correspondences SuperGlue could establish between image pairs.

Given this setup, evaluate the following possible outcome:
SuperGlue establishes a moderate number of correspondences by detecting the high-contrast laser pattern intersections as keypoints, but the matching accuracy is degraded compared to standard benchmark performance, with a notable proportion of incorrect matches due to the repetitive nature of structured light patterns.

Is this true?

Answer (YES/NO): NO